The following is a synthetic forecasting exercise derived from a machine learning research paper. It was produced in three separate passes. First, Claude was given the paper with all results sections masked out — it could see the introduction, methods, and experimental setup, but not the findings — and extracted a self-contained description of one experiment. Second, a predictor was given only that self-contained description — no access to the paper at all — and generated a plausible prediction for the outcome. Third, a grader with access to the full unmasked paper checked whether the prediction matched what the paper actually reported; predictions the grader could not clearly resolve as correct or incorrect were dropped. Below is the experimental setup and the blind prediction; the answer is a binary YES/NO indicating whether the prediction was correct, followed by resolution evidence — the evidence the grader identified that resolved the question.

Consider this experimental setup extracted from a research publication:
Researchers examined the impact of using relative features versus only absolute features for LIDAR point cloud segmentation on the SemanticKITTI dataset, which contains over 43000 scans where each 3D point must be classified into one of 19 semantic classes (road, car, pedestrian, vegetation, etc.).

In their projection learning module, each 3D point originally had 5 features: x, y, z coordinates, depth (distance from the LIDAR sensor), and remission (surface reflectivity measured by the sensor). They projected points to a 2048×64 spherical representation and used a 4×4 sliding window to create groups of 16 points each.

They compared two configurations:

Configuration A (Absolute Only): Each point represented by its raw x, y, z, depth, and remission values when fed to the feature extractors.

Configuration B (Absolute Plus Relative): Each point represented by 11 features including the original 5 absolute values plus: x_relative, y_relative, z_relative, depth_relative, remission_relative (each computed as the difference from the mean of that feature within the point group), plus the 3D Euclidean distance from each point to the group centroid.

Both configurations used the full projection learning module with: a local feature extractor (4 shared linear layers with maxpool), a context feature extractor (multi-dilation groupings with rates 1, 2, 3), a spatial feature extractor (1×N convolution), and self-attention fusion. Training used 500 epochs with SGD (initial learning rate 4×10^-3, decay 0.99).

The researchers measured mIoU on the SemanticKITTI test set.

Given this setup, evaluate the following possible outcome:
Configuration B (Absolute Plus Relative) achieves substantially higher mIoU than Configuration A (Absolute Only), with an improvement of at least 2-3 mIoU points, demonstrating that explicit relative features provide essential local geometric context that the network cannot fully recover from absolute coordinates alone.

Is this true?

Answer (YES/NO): NO